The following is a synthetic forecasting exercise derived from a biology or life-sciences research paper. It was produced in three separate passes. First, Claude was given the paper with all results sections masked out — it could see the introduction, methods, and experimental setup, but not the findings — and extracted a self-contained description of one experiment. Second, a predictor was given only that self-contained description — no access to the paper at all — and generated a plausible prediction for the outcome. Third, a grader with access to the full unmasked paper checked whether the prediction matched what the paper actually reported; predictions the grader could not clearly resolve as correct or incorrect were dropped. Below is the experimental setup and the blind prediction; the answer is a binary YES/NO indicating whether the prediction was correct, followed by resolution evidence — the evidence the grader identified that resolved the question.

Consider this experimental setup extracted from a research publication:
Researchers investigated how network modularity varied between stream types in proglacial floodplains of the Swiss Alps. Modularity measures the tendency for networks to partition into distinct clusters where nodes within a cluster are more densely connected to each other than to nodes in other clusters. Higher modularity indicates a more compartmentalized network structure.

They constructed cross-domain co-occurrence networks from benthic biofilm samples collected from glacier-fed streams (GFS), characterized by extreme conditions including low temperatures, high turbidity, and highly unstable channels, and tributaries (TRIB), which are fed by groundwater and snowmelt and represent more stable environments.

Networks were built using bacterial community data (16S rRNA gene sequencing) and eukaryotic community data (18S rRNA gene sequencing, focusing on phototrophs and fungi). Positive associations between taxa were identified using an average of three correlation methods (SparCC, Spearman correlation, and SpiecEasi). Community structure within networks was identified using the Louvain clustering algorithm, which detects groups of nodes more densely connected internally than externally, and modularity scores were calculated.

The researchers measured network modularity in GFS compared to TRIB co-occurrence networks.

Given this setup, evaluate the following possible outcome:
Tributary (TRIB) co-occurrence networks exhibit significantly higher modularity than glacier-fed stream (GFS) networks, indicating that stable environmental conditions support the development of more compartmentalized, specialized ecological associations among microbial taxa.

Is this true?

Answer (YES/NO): NO